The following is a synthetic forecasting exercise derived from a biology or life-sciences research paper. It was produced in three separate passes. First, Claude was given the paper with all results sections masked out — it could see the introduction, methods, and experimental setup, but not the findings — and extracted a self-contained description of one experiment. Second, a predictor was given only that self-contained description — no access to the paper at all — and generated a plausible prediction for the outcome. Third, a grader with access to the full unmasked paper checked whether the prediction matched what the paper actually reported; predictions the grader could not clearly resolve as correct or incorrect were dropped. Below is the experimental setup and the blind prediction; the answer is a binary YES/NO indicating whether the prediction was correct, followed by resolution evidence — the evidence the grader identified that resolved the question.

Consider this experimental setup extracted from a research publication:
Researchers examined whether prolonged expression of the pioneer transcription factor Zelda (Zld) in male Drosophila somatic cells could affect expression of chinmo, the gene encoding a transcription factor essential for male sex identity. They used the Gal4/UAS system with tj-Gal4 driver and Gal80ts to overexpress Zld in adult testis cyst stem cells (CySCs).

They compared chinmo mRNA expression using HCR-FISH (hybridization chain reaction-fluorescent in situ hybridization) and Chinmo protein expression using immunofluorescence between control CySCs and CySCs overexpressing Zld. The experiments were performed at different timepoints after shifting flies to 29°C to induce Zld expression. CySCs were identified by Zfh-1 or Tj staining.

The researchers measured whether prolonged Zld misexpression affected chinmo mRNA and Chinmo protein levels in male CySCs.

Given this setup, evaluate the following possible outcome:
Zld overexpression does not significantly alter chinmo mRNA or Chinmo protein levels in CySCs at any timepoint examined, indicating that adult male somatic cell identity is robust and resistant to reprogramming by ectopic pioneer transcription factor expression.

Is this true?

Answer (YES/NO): NO